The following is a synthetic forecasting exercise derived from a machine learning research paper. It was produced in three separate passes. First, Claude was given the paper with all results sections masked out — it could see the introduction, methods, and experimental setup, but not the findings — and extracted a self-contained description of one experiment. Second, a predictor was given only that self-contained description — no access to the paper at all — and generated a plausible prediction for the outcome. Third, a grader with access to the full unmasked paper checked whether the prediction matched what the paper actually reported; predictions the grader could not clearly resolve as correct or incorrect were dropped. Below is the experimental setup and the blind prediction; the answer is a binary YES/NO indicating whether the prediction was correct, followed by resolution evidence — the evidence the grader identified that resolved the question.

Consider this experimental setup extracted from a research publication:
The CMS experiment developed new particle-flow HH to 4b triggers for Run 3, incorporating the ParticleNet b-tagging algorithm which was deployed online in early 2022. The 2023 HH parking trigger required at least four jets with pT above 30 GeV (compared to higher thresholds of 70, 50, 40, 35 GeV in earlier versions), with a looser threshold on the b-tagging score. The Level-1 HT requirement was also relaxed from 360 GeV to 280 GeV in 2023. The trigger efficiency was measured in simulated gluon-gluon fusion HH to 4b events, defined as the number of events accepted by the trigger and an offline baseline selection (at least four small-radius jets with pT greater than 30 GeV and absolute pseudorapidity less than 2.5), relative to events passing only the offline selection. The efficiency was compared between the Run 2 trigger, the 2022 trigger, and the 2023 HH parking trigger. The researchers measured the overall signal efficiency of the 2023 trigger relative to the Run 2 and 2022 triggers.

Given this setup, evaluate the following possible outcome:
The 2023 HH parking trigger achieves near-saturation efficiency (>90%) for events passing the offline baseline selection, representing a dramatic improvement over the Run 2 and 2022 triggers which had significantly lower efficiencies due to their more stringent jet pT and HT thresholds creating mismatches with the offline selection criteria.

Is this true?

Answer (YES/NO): NO